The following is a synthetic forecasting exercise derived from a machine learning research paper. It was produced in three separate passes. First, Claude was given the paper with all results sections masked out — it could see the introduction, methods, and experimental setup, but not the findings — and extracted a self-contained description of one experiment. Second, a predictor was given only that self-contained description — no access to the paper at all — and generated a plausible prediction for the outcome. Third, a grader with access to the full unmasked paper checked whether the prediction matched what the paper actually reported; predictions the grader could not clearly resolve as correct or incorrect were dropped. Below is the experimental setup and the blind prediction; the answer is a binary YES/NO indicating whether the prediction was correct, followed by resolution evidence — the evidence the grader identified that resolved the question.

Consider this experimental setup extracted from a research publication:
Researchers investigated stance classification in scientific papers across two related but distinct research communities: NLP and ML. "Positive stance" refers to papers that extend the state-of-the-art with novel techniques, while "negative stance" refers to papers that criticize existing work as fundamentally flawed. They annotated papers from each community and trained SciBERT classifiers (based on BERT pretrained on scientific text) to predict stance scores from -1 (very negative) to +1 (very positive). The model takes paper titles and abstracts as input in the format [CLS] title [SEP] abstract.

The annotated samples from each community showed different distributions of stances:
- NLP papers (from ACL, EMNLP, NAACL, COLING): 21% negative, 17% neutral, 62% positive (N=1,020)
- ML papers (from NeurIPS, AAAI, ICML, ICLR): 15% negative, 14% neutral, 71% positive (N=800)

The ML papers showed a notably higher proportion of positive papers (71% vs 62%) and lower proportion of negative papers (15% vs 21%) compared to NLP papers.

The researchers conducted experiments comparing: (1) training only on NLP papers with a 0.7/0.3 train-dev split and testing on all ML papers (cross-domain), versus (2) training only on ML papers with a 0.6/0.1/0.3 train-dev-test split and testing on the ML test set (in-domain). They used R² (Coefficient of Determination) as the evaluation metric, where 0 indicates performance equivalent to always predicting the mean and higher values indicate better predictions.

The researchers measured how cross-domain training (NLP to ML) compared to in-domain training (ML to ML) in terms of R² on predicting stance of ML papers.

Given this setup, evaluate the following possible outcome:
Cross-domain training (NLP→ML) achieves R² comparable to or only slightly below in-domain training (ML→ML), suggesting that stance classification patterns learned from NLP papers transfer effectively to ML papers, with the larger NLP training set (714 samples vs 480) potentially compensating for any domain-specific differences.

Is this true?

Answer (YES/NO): YES